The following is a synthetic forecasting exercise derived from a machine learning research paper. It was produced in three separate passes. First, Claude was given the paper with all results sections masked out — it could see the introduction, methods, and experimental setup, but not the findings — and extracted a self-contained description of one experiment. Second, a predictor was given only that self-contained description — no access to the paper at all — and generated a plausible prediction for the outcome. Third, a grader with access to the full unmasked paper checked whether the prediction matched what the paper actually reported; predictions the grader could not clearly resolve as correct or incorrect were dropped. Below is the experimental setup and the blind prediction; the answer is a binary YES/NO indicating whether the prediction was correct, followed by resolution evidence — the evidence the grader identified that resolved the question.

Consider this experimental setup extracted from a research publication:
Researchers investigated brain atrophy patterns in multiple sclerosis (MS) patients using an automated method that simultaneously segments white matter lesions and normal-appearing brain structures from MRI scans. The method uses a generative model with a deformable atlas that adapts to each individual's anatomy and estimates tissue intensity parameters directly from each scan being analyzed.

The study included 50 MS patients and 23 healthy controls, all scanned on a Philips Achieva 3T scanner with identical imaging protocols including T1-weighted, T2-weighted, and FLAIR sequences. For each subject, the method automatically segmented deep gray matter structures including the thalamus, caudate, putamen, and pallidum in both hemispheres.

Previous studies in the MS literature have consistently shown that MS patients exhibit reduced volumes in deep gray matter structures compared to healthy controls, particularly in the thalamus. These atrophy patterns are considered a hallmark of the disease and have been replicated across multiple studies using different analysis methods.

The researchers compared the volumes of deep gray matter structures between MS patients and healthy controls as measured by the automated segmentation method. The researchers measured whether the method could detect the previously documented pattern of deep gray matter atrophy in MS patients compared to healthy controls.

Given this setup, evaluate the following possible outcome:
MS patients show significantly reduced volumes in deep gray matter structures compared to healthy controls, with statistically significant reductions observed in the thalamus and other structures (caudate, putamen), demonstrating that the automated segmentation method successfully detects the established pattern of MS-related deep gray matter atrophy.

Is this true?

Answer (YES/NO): NO